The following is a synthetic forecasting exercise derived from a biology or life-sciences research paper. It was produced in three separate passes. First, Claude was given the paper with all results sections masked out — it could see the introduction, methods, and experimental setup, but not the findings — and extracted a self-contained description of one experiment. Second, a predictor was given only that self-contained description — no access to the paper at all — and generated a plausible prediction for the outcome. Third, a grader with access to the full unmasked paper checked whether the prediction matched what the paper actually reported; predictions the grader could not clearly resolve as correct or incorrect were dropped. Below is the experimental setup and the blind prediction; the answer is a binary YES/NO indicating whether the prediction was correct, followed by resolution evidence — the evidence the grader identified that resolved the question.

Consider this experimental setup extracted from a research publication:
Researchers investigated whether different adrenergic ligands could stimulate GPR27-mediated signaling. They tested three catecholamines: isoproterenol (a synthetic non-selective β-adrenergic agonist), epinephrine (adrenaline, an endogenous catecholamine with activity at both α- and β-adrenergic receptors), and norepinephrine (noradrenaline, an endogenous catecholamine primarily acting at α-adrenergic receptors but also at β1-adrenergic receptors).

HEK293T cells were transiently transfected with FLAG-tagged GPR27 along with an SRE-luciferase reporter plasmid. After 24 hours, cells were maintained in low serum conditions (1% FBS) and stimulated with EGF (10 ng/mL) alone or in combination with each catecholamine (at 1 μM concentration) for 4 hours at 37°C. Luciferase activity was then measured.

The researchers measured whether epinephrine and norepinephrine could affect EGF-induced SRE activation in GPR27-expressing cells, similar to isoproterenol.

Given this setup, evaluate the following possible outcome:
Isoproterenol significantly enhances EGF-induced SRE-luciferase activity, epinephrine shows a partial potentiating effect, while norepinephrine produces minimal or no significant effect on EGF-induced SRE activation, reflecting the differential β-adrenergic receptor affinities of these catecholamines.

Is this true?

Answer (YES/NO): NO